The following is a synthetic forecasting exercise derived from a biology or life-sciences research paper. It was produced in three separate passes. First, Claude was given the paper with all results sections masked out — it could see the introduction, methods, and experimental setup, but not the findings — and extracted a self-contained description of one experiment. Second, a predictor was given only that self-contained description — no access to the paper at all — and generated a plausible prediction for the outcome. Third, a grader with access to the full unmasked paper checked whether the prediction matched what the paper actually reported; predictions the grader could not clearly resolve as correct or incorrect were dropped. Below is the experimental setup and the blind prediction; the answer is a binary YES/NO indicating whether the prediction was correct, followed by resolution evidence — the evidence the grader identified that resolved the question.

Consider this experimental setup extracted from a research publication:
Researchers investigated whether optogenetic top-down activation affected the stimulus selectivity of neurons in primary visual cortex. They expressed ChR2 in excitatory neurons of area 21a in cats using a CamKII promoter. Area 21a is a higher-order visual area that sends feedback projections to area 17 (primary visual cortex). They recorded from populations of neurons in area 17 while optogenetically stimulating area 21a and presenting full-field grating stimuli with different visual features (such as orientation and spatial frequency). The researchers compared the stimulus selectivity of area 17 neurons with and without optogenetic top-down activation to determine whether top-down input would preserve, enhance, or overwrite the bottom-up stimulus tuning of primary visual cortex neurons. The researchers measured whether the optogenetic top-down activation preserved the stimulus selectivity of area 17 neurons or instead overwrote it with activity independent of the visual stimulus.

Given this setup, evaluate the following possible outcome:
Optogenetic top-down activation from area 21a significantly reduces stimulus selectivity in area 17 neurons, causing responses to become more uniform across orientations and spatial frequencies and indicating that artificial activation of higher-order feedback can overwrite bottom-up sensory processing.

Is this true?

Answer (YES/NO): NO